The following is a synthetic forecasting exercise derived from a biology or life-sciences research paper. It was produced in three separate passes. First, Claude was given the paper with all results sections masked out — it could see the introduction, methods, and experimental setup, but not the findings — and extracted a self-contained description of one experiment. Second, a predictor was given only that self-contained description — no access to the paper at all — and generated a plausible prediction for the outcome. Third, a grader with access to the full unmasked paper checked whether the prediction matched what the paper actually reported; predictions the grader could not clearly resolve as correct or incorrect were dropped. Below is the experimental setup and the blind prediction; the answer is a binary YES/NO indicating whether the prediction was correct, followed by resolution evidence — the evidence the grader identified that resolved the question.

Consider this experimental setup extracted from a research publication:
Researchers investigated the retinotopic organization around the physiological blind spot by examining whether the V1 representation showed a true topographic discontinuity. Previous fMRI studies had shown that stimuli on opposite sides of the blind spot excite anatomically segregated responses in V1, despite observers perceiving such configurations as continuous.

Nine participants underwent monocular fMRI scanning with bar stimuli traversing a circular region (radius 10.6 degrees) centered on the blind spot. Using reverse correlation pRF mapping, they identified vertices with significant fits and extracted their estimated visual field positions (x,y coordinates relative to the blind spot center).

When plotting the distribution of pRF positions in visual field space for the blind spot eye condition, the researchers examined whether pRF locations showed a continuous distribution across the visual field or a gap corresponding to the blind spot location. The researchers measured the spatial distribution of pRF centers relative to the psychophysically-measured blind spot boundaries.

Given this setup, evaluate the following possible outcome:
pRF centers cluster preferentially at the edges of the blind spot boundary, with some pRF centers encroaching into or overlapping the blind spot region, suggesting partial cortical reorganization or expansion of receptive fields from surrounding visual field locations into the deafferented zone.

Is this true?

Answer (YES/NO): NO